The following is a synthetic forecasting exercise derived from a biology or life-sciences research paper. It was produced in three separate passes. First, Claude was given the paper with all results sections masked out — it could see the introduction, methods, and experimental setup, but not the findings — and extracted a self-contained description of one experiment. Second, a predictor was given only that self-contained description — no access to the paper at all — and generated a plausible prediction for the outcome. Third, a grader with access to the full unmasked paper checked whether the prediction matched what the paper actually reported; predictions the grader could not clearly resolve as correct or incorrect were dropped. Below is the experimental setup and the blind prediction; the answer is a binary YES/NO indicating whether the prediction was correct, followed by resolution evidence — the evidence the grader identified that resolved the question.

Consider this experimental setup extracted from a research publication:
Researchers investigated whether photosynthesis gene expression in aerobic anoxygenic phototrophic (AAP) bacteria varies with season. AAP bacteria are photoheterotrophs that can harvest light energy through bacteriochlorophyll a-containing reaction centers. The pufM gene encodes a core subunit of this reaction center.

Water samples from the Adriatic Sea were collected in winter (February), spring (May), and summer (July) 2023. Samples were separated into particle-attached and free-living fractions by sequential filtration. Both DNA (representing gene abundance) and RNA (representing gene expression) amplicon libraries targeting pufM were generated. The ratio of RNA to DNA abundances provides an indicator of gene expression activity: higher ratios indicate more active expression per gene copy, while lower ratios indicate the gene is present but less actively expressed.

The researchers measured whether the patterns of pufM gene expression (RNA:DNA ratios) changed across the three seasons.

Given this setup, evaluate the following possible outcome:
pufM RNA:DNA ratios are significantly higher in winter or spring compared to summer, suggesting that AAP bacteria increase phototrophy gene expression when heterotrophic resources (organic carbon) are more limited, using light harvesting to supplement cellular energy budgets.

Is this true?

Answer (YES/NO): NO